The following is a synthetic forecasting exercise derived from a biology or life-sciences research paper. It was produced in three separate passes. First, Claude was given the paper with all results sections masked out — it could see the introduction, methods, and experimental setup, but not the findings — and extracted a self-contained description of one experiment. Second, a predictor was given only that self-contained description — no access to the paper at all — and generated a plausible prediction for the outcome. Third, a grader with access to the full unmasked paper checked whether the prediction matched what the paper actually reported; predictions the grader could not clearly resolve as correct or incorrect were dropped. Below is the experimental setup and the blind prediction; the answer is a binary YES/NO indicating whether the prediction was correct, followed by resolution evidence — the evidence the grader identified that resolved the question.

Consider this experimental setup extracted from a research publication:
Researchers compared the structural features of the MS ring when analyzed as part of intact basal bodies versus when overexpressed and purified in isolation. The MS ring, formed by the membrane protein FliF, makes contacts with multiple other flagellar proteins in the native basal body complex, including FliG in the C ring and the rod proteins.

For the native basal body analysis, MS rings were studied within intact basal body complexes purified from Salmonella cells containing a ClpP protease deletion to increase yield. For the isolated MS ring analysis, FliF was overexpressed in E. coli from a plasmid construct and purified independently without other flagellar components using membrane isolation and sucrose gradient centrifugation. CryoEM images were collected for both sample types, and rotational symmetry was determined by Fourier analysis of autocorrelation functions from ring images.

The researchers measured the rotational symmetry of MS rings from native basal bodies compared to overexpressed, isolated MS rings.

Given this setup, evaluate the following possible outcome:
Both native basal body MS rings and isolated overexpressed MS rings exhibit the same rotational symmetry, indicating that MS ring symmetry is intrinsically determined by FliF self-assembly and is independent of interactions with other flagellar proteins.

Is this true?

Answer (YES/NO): YES